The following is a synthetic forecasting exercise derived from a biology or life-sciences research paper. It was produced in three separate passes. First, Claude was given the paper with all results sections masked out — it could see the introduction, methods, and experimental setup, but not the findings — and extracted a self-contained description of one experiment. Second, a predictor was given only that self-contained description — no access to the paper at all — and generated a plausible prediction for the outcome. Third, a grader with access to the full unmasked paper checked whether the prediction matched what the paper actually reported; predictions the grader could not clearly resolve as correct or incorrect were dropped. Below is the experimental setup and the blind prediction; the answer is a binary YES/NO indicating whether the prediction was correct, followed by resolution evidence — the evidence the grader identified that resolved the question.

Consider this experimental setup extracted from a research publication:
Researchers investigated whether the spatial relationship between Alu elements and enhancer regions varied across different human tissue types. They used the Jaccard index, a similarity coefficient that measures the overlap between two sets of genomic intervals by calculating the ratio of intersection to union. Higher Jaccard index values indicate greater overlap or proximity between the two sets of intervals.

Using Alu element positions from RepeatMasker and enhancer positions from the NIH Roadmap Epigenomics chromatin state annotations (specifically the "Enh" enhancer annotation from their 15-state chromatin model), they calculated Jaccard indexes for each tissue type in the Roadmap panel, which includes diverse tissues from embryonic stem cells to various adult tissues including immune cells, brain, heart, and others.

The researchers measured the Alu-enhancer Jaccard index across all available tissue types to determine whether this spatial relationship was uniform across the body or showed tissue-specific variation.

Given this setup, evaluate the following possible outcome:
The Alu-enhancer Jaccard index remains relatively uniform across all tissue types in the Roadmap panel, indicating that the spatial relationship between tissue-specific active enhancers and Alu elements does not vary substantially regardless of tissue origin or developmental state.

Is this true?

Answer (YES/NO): NO